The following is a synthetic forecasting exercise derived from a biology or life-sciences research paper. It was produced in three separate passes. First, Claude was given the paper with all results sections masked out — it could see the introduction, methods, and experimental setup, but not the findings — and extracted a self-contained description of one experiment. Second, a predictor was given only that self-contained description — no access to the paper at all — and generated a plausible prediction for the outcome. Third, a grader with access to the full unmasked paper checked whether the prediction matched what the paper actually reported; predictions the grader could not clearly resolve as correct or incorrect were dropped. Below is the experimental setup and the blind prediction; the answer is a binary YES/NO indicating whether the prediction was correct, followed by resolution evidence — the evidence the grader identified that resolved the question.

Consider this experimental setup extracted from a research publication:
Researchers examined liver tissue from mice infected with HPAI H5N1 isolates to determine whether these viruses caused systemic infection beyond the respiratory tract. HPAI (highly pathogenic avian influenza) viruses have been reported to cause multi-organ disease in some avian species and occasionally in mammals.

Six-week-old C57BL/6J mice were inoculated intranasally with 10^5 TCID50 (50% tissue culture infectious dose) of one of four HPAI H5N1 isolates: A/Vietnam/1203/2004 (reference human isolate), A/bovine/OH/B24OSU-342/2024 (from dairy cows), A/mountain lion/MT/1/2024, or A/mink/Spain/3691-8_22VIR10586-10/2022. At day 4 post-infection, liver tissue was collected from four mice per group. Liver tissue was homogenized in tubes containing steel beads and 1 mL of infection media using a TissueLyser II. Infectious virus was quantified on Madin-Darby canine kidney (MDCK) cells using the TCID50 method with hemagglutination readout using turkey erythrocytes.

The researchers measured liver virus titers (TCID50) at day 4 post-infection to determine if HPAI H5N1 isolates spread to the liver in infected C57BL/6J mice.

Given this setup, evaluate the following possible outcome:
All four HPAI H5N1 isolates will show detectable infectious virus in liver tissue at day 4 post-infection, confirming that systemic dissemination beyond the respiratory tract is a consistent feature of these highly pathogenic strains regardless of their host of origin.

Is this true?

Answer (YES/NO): NO